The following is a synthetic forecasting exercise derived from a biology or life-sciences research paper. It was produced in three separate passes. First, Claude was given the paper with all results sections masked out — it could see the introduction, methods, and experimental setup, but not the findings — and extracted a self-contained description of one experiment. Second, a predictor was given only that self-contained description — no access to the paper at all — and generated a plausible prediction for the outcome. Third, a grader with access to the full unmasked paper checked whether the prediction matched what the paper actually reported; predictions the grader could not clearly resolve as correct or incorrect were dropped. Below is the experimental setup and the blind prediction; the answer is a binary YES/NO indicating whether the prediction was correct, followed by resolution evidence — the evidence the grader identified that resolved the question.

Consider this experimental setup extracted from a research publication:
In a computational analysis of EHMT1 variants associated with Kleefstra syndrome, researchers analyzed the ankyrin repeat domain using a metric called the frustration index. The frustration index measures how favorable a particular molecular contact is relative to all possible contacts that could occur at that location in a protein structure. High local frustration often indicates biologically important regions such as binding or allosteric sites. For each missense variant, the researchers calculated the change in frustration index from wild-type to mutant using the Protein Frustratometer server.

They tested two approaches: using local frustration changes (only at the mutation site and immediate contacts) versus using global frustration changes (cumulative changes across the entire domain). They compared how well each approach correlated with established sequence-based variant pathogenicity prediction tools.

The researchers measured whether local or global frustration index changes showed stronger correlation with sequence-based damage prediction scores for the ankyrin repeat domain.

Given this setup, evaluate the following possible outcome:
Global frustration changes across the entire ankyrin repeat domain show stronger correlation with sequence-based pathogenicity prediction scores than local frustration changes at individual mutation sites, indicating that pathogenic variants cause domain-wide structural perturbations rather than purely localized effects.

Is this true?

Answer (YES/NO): YES